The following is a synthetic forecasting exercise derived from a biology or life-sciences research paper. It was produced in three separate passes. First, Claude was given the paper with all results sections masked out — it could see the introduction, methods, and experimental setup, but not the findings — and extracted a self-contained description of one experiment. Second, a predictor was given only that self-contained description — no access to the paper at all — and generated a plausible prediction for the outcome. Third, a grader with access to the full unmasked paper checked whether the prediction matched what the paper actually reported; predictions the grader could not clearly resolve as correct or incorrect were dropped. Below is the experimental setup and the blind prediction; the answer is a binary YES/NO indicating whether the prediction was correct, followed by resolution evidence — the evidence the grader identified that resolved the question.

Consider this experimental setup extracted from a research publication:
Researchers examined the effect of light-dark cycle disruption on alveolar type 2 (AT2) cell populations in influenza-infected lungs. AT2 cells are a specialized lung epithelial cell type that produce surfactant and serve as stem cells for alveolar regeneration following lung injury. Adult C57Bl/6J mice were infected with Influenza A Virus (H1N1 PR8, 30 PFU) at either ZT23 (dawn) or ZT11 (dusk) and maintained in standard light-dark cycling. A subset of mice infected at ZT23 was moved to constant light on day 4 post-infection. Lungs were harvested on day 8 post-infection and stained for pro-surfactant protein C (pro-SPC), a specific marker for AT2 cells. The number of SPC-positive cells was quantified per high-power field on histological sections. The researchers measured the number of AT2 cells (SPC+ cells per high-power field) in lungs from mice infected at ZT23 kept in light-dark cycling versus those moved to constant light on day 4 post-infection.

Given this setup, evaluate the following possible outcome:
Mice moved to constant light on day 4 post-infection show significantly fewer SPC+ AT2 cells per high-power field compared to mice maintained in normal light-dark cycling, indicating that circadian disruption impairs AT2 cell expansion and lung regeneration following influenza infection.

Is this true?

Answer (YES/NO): YES